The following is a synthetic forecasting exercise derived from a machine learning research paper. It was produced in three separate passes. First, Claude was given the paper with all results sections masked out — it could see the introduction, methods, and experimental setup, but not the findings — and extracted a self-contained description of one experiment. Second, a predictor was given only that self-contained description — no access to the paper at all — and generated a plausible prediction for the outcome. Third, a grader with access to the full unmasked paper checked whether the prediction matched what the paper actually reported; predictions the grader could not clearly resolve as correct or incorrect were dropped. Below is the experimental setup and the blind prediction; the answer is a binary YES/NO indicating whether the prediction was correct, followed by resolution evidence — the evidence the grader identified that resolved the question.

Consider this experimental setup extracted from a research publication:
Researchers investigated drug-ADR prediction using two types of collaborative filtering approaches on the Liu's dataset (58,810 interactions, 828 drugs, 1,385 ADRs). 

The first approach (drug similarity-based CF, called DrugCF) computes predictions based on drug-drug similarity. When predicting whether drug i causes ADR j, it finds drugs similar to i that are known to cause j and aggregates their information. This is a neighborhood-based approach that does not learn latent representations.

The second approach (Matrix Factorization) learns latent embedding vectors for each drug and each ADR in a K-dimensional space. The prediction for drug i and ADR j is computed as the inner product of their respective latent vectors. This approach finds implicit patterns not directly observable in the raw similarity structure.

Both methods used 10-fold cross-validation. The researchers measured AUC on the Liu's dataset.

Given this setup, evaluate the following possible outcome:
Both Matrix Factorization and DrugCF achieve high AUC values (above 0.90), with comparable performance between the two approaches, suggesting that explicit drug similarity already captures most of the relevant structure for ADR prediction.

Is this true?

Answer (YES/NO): NO